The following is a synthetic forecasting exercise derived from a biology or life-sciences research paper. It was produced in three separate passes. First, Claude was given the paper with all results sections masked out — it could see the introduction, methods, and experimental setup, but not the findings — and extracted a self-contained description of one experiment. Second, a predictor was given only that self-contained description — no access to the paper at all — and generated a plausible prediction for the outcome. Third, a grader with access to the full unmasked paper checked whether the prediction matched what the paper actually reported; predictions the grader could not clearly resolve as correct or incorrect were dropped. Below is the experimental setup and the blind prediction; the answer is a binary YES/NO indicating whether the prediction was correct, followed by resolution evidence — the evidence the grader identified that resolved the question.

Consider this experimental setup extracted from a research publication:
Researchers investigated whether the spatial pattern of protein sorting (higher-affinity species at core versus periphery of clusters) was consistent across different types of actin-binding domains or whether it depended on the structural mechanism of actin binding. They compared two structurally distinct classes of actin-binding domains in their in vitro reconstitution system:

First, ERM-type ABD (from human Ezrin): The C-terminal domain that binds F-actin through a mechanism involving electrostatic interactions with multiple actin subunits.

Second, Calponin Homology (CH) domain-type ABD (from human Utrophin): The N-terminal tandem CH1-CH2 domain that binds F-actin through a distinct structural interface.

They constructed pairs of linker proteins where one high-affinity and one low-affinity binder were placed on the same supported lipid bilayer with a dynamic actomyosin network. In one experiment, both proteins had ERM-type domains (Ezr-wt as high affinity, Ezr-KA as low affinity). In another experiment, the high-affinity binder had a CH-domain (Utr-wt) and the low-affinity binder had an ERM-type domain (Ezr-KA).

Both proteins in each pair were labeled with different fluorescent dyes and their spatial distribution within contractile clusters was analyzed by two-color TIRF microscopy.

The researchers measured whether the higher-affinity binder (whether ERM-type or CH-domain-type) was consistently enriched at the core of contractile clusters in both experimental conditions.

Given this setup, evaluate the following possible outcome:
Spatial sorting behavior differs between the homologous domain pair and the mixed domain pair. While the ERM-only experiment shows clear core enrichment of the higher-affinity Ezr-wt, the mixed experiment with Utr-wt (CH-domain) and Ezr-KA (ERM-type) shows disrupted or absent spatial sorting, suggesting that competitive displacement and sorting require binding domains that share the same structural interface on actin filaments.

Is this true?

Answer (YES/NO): NO